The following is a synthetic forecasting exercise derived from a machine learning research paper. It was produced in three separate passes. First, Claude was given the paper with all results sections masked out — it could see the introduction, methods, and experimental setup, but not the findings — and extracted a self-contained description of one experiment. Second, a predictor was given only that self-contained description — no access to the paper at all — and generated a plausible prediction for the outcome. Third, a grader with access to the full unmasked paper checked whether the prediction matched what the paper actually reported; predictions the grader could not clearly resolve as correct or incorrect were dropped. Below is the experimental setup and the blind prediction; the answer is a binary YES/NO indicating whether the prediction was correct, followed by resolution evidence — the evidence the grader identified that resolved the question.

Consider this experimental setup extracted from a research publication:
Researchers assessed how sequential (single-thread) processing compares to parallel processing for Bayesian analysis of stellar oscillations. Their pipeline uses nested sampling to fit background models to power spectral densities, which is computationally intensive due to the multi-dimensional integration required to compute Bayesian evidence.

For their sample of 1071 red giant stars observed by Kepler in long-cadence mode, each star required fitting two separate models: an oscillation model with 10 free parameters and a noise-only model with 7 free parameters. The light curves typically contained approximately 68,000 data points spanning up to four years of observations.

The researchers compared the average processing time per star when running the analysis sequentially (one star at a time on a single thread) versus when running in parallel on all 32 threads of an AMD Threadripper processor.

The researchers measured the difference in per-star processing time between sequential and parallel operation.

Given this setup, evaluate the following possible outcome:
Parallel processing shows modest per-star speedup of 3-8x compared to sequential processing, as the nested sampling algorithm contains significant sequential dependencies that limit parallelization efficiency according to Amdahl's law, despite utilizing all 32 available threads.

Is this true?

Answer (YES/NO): NO